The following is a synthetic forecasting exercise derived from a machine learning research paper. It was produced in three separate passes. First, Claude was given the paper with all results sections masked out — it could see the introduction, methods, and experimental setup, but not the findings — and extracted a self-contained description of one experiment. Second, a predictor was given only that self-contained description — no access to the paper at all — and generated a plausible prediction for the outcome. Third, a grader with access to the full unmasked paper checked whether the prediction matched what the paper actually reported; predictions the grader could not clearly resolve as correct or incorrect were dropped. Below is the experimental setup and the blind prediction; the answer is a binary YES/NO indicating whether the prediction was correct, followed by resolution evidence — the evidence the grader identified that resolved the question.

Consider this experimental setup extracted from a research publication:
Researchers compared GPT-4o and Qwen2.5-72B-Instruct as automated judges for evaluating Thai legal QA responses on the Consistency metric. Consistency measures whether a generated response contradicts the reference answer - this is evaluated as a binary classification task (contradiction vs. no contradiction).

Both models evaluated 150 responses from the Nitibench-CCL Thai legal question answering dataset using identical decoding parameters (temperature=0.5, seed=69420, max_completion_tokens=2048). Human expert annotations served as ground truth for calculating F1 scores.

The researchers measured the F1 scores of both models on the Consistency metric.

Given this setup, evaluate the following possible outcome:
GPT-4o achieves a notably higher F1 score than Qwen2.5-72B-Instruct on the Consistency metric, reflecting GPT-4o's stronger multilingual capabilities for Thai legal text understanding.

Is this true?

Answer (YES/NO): NO